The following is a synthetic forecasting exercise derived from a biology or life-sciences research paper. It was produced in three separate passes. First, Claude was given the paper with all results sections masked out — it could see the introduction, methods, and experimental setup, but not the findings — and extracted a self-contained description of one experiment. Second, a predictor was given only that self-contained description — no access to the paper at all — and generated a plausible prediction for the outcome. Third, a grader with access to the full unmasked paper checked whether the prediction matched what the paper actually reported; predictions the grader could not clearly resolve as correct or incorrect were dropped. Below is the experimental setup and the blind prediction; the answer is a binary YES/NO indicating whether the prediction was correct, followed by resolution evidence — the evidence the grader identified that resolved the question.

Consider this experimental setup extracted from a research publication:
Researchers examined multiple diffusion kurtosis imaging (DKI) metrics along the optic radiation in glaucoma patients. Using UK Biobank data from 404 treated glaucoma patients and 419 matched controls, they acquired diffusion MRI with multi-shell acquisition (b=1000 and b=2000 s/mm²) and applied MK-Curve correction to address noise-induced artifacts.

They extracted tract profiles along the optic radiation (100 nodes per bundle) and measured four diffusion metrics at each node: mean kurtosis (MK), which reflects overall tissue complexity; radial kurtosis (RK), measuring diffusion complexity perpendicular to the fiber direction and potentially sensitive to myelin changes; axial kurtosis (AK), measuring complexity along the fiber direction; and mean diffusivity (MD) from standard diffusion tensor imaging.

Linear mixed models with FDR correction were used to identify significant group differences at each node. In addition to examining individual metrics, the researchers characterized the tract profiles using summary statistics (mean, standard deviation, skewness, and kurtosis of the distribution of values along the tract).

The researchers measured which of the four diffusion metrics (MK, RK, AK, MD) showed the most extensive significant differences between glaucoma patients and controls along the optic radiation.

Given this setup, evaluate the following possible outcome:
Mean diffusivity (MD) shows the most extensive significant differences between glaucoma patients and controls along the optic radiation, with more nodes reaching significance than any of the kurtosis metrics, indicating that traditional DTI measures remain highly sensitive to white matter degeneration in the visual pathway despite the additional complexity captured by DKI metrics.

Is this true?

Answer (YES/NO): NO